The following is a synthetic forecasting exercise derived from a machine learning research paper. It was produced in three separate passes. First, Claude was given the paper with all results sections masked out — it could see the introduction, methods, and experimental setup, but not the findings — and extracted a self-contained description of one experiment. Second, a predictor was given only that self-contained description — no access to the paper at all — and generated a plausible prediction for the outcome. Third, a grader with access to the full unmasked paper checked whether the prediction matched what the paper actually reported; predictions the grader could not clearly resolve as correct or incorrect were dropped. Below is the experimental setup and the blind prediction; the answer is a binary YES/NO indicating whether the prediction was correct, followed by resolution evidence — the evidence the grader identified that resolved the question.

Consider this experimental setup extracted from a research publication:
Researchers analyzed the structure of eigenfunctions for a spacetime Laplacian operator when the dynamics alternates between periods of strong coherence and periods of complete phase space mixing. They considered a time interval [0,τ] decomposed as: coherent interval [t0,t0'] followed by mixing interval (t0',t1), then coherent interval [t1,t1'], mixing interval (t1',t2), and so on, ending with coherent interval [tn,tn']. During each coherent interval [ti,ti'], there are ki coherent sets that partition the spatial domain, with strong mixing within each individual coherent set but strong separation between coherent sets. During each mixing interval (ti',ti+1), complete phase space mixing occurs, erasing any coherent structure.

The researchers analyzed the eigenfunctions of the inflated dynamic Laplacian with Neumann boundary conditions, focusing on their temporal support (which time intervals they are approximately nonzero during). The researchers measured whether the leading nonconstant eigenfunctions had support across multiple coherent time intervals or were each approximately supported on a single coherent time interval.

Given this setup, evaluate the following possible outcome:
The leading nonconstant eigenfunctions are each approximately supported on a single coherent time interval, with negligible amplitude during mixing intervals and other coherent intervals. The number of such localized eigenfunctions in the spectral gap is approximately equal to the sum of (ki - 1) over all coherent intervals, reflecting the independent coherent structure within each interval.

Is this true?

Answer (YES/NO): YES